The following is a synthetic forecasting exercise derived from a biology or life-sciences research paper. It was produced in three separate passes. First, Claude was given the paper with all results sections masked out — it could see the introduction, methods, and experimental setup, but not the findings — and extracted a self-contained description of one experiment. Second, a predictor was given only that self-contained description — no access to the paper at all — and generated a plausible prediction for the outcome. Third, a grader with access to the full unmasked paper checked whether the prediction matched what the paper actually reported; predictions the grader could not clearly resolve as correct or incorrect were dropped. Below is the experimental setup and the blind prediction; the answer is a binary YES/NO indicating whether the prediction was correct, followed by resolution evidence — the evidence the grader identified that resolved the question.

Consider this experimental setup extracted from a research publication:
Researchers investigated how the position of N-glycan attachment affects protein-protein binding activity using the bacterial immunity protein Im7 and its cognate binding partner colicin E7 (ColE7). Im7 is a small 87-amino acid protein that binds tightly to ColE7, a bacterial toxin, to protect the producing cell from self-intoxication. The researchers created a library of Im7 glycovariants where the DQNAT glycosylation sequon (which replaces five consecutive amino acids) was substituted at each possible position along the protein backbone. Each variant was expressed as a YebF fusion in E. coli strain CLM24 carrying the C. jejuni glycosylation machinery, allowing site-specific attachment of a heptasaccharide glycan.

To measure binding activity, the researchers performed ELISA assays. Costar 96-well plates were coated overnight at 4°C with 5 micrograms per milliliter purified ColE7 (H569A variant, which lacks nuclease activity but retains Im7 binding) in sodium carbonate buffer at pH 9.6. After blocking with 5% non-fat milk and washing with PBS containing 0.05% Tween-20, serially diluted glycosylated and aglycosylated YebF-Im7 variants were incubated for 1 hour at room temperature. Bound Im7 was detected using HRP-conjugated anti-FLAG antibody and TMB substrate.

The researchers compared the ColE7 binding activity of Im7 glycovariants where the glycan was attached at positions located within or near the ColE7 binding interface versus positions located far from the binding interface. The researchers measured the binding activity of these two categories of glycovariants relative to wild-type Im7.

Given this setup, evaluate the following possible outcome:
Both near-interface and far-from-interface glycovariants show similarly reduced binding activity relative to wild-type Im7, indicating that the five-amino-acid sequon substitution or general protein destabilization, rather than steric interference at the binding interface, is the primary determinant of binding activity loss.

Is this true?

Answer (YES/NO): NO